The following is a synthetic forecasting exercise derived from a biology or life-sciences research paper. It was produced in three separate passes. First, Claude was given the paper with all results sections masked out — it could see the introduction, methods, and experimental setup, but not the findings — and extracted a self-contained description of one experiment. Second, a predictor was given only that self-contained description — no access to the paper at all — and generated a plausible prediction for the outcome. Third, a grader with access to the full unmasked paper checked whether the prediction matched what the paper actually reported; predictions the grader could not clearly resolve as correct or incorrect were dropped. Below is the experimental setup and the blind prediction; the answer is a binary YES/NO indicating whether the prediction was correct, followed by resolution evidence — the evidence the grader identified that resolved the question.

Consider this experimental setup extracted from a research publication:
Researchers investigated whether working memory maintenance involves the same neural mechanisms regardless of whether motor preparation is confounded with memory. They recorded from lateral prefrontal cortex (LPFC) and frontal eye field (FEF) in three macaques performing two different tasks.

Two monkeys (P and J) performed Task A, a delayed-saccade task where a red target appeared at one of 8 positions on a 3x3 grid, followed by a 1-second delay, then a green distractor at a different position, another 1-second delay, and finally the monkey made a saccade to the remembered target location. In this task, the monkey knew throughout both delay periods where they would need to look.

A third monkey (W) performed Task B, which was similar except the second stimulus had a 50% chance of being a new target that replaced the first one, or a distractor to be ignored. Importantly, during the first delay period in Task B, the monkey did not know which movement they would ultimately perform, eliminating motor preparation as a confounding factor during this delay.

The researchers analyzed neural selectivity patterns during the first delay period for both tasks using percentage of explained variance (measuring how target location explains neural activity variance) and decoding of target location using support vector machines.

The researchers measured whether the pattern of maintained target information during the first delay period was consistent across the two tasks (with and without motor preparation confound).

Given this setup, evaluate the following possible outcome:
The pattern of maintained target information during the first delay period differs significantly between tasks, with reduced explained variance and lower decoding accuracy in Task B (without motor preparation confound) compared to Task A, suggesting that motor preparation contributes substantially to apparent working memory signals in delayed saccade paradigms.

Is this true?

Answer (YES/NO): NO